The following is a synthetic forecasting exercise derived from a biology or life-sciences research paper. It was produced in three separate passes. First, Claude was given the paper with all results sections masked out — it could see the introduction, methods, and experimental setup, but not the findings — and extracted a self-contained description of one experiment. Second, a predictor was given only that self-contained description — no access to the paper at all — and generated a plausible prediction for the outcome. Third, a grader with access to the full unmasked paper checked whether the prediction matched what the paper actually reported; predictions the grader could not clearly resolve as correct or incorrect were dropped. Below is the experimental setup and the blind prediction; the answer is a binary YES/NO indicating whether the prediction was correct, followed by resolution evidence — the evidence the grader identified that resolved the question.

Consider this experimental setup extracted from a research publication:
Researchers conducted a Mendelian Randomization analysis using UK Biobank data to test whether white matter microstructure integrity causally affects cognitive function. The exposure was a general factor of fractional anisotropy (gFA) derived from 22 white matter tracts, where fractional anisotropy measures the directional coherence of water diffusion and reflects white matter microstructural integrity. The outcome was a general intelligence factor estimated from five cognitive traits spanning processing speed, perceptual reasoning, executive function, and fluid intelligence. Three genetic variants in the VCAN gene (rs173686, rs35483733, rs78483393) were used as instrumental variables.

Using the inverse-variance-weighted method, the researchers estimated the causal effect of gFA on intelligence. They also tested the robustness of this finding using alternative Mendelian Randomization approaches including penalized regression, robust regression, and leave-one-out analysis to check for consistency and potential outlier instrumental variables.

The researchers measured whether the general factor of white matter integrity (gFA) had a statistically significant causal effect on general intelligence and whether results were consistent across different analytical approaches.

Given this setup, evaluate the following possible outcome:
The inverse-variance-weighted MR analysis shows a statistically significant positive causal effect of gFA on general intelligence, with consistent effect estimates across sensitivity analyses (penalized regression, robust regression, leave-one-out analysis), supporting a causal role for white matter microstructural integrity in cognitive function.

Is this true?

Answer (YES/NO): YES